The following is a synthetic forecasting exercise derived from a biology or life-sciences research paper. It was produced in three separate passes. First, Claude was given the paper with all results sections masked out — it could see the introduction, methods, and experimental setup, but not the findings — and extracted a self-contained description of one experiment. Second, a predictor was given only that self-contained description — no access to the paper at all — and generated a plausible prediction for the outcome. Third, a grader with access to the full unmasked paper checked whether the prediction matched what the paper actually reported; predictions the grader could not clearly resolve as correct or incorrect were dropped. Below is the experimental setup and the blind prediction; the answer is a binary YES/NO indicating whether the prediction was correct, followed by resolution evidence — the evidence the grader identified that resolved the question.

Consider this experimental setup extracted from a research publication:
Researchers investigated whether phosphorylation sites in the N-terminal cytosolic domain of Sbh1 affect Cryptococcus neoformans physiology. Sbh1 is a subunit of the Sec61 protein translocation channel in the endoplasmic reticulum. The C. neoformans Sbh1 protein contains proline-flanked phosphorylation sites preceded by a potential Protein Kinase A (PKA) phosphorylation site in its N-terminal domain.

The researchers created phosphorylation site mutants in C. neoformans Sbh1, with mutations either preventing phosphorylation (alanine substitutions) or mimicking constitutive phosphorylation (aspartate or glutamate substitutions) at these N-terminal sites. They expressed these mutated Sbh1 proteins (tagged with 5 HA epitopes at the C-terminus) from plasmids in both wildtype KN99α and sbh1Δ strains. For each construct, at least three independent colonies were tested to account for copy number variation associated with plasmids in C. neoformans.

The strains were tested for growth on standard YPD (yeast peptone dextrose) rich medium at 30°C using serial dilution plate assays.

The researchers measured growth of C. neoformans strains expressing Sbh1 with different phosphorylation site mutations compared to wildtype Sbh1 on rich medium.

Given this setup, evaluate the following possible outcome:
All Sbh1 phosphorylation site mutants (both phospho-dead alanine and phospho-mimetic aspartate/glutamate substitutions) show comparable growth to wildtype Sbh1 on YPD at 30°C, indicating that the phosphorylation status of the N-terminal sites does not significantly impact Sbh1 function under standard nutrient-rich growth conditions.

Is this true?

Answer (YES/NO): NO